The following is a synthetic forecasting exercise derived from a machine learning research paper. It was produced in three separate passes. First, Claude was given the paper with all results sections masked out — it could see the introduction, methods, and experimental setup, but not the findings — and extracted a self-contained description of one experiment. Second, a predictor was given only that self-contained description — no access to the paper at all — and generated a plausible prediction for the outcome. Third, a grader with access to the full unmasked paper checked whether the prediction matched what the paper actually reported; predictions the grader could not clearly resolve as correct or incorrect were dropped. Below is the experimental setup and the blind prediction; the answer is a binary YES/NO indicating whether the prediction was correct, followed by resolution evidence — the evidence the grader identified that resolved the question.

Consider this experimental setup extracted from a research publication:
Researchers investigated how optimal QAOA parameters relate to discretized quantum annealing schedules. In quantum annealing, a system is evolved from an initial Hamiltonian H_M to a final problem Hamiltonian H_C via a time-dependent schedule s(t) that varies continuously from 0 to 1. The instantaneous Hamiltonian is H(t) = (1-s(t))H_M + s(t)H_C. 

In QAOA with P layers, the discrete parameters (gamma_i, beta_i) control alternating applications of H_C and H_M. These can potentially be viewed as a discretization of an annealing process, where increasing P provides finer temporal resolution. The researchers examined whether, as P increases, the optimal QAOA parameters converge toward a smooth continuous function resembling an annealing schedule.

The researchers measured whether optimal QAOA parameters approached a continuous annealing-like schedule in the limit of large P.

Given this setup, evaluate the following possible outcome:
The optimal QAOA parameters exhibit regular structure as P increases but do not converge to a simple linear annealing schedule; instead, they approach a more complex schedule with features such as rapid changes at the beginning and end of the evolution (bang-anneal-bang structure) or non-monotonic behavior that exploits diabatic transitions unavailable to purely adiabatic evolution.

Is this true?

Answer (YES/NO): NO